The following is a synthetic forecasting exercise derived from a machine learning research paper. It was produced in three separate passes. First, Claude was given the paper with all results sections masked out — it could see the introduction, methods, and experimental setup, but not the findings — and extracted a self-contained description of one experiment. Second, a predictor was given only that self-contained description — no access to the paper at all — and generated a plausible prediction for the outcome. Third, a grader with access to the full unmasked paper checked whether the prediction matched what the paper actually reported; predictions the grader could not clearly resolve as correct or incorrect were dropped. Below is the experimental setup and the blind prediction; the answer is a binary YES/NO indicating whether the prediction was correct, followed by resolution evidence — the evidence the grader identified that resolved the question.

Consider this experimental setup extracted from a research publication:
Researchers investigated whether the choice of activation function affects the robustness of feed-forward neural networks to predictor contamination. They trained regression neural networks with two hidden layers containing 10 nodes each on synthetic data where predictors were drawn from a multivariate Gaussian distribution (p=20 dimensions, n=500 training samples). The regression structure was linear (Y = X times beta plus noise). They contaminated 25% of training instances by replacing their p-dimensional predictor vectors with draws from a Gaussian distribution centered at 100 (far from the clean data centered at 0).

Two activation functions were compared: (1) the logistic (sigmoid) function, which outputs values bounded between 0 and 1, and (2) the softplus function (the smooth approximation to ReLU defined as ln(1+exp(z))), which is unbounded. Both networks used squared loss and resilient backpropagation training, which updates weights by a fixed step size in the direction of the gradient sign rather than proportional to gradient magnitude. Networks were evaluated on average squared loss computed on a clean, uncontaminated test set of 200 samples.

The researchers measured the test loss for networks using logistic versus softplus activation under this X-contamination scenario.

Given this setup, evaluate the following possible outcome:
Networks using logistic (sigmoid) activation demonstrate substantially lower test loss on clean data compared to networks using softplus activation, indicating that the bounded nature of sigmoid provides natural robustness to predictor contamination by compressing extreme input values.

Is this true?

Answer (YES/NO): YES